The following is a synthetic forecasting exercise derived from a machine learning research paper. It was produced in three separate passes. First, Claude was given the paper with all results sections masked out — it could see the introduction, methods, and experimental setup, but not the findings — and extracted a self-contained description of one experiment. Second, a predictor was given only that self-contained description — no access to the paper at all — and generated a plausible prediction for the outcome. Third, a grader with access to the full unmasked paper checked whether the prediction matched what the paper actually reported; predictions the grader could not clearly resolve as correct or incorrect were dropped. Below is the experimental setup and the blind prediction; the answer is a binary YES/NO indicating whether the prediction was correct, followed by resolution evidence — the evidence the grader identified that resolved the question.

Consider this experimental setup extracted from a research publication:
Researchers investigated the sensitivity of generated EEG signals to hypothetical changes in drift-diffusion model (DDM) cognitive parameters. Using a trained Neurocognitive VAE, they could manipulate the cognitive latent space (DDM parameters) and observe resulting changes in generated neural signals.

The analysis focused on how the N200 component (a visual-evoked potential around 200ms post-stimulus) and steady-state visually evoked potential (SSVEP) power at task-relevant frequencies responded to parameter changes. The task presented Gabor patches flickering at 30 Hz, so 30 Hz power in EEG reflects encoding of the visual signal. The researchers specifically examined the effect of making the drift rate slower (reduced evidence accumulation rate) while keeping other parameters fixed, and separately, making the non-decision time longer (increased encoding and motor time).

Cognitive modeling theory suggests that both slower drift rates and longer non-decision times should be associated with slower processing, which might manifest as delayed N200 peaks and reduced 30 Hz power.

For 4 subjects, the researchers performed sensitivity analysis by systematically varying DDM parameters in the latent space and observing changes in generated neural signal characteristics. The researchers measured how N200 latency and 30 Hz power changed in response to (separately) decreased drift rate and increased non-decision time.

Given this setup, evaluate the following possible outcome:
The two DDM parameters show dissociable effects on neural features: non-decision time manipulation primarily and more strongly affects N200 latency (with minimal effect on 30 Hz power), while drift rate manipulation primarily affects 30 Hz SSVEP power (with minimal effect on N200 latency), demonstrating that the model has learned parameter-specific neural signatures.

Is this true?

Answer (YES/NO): NO